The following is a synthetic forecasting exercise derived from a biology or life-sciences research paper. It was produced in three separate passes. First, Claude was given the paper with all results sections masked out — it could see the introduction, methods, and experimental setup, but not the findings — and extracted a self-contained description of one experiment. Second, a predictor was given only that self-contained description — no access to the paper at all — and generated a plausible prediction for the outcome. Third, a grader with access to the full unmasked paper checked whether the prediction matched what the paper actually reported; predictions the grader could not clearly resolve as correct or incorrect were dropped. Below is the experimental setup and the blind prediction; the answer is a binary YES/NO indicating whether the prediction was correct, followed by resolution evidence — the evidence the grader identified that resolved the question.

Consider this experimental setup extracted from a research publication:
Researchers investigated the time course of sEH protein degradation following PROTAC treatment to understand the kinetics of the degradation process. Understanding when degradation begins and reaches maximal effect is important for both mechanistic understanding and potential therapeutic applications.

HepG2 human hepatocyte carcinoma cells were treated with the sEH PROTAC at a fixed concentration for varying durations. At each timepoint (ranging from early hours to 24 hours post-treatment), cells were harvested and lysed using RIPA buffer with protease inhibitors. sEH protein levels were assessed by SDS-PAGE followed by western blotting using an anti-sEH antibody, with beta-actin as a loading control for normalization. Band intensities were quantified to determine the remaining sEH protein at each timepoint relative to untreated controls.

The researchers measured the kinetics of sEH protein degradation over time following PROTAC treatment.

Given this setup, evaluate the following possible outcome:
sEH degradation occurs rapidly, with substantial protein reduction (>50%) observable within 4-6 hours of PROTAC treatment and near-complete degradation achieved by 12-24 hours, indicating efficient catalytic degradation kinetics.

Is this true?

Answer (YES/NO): NO